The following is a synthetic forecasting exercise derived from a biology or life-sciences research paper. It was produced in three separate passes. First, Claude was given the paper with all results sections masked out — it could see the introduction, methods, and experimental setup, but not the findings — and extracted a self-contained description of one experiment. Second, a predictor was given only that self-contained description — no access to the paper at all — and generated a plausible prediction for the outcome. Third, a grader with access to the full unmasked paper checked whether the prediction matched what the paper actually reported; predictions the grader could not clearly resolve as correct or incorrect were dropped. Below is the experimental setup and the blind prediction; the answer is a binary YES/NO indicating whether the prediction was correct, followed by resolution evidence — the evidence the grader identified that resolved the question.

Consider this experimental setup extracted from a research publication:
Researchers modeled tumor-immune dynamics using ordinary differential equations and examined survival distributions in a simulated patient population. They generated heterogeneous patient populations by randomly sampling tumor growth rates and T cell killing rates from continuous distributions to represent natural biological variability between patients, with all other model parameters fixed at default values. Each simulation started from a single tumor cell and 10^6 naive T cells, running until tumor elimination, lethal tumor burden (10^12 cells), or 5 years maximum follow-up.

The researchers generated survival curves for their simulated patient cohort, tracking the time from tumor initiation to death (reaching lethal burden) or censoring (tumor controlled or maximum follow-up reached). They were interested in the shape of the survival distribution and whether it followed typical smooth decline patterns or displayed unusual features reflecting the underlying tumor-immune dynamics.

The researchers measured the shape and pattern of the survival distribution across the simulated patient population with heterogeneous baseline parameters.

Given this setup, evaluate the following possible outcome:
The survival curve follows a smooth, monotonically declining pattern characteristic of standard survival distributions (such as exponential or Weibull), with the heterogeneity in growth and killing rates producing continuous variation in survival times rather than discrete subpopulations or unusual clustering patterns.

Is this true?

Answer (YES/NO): NO